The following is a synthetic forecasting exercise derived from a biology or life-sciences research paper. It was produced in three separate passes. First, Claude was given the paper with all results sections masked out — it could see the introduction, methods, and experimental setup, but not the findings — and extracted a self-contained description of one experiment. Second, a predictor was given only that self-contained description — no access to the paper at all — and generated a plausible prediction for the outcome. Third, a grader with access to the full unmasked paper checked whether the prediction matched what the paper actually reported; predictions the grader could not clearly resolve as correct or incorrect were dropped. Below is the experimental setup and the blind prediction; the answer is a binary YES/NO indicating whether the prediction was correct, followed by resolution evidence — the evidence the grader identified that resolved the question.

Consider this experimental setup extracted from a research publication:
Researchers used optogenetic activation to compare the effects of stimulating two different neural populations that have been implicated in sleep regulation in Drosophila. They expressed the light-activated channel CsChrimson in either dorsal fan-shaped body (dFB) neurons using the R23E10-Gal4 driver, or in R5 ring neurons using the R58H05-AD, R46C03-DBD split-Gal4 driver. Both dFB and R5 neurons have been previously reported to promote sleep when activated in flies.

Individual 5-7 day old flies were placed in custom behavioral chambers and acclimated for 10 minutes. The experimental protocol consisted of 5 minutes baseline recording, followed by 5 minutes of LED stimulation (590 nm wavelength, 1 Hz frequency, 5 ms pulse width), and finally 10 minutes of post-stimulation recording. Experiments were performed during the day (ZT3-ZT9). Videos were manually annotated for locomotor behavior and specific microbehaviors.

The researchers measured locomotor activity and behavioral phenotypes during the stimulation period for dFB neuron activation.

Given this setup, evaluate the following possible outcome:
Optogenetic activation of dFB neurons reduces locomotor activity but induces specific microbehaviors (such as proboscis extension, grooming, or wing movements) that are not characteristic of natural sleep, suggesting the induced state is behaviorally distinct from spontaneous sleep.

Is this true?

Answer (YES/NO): YES